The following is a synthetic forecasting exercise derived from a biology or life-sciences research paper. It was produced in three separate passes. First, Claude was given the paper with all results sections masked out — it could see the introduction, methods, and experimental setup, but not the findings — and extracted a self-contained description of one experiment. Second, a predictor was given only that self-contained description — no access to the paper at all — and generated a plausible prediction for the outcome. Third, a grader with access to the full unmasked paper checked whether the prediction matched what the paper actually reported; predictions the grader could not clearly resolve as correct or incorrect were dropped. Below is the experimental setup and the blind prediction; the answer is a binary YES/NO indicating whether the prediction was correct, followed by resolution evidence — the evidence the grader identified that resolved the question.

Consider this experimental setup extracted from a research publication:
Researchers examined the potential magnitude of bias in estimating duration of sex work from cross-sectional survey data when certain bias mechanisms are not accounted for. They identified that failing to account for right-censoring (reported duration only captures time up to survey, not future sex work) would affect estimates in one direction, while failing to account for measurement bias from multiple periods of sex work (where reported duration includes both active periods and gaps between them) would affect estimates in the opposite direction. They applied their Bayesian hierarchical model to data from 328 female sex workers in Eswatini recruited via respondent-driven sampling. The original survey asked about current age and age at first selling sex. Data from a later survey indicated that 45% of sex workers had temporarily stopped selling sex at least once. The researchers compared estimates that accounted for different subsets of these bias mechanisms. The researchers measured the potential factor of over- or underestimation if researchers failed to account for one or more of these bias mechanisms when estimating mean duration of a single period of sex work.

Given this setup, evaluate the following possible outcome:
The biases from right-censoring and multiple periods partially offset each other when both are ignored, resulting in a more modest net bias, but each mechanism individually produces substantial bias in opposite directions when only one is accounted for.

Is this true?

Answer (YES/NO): YES